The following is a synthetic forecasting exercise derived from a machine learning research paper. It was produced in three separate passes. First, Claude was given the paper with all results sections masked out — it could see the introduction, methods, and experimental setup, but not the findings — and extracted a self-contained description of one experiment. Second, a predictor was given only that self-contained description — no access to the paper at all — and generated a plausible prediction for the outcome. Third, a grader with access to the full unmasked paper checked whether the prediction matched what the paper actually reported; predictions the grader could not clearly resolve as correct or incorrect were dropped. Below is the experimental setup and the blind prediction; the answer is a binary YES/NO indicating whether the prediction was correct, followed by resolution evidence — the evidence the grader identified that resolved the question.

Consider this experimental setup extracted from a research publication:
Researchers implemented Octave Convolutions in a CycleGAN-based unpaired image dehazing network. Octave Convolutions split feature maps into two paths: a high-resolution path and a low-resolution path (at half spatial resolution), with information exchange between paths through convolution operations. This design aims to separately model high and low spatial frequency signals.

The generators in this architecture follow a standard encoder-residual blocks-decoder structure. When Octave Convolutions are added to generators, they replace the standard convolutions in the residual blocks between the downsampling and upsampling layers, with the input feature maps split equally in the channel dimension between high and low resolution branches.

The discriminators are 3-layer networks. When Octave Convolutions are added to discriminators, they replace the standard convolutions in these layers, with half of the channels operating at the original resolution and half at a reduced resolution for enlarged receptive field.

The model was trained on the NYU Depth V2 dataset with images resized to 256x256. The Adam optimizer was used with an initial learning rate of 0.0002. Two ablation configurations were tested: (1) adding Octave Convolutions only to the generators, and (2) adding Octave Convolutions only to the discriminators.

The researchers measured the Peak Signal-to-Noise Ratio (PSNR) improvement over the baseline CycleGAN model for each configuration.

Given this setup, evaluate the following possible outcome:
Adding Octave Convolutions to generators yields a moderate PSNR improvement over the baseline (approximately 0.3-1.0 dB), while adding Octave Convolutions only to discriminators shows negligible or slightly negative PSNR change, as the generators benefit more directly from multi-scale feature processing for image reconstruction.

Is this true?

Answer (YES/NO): NO